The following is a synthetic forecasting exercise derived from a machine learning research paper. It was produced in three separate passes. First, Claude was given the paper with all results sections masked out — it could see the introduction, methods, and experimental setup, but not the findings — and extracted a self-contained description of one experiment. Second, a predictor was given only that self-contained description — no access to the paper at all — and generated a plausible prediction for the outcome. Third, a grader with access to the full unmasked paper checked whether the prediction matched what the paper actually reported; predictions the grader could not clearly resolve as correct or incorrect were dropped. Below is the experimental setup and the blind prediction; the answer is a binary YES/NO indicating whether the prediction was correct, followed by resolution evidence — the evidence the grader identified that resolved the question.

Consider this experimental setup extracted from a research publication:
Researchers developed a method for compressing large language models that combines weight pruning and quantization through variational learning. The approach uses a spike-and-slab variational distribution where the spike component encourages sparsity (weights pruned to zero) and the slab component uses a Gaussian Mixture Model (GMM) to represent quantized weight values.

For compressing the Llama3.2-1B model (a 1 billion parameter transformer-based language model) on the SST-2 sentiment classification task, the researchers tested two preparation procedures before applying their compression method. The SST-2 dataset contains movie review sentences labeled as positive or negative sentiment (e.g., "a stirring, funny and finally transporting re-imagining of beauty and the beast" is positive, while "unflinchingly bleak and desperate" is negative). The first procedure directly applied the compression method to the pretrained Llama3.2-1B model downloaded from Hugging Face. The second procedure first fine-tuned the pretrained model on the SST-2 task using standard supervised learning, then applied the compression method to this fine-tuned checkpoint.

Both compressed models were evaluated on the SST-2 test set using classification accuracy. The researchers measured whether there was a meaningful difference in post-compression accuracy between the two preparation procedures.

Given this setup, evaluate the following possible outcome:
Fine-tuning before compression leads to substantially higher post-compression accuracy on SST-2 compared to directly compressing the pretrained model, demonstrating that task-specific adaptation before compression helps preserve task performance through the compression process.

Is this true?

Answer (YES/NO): YES